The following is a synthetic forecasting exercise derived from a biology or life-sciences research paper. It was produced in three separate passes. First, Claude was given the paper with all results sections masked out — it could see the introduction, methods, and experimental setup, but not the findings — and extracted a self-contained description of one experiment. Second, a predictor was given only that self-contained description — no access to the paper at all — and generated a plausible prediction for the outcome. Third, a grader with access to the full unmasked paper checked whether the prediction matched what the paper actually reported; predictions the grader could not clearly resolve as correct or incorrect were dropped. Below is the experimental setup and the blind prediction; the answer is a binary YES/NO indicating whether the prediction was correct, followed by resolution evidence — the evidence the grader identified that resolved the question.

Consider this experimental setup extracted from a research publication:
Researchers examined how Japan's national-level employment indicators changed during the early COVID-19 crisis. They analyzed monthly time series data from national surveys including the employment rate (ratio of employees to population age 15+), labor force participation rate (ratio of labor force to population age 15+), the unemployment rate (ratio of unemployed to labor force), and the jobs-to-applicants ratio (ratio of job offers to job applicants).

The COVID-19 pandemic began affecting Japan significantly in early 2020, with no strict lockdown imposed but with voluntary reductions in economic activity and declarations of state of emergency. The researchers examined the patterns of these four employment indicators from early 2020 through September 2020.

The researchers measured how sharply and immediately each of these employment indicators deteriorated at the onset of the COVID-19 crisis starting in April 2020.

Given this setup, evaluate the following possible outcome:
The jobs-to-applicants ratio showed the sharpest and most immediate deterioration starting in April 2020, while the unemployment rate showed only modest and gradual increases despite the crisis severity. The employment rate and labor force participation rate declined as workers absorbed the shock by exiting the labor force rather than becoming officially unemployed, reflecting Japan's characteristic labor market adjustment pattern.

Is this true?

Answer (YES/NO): NO